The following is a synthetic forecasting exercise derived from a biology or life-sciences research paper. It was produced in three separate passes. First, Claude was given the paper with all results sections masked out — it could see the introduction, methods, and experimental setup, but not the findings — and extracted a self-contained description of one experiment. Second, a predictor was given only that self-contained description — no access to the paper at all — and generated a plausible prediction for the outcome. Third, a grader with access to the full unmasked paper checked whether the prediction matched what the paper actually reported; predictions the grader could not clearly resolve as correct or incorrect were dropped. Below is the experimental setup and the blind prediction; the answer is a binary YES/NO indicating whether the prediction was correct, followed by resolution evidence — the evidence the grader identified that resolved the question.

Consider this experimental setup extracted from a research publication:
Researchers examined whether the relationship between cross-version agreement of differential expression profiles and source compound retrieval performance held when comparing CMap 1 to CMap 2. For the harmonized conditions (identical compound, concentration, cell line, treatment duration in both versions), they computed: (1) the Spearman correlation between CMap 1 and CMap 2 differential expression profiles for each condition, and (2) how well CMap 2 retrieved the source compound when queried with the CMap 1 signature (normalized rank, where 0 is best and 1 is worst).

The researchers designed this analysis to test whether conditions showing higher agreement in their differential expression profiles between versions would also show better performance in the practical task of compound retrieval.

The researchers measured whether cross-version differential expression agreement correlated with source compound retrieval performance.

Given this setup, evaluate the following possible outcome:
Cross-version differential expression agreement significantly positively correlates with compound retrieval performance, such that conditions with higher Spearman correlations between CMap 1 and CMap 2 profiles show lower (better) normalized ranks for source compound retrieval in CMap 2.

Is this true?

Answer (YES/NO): YES